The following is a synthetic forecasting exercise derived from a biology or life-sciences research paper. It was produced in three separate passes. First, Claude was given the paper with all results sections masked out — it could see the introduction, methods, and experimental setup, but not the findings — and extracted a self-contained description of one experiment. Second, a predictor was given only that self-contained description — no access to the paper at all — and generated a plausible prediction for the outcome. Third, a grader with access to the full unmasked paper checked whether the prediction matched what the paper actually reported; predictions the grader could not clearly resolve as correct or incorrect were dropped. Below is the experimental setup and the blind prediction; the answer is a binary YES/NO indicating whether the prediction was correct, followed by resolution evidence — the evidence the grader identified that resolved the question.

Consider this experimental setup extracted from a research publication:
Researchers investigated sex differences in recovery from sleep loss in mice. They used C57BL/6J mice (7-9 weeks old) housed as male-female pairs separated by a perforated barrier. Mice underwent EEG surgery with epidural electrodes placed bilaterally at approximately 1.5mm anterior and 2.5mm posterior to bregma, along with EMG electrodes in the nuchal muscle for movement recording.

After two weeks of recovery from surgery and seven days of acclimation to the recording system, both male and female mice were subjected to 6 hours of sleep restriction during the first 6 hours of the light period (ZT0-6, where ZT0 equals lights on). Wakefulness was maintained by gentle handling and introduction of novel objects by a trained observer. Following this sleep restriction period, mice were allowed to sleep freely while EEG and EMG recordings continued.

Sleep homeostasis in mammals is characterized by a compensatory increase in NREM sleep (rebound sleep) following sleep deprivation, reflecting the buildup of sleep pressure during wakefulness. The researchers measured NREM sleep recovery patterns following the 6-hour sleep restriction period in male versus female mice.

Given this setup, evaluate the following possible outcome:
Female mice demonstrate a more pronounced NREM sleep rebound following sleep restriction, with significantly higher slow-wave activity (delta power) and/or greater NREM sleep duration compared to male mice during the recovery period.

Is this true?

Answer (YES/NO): NO